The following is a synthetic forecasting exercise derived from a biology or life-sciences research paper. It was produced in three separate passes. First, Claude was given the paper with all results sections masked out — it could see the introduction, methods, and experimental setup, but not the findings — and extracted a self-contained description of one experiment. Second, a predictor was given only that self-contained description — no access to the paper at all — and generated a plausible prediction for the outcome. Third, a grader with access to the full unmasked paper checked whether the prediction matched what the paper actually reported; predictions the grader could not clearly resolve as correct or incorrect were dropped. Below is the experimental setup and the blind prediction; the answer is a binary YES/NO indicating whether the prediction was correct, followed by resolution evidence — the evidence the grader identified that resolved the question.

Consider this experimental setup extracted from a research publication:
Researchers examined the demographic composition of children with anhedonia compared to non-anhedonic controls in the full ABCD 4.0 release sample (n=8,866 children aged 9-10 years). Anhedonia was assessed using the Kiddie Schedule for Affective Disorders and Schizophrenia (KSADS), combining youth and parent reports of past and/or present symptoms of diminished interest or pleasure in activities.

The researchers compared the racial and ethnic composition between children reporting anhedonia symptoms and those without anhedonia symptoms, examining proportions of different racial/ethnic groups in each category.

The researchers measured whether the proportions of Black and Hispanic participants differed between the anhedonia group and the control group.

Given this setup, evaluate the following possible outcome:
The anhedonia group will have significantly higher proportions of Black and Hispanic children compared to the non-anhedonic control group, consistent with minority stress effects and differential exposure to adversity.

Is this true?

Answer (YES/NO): YES